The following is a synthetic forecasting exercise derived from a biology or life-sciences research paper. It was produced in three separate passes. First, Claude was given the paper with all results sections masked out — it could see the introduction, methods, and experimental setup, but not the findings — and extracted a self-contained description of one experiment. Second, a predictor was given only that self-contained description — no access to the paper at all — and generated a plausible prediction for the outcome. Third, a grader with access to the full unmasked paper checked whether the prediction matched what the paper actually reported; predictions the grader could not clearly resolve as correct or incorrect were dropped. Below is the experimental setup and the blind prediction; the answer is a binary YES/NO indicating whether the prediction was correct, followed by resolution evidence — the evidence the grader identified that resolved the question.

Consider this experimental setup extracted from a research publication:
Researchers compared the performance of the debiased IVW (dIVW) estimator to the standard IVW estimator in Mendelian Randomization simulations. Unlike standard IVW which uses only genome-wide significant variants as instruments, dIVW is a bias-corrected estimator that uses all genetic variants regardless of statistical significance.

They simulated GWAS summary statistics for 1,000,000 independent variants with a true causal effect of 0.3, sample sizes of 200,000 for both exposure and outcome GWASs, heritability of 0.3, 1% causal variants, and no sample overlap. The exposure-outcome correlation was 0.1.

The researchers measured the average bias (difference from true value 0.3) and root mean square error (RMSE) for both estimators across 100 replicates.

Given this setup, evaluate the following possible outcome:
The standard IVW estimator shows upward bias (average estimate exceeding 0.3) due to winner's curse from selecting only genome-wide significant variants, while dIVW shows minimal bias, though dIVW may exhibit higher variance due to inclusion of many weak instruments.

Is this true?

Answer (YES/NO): NO